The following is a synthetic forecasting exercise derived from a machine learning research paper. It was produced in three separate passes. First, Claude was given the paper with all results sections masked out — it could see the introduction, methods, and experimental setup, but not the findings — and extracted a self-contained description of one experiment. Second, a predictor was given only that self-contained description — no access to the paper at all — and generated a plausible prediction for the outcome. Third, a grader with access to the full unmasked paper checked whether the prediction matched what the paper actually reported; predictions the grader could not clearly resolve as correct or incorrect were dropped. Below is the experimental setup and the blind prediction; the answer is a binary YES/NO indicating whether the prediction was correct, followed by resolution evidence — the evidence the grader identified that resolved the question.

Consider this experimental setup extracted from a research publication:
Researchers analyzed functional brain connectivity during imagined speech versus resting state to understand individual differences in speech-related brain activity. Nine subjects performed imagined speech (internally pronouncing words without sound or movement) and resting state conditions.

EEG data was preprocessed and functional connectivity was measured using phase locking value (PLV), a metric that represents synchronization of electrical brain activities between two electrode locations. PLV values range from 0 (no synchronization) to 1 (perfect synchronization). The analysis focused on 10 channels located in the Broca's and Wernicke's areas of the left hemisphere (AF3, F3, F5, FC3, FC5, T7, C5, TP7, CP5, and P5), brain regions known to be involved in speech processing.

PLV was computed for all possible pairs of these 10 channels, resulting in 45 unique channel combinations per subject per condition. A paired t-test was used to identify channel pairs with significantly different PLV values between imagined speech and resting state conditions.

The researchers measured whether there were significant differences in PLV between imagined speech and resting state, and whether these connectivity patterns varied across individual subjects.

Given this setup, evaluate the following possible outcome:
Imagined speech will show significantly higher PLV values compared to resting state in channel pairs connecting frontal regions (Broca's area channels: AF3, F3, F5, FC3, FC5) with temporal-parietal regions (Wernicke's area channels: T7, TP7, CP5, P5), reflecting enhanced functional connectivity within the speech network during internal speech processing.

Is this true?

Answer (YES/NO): NO